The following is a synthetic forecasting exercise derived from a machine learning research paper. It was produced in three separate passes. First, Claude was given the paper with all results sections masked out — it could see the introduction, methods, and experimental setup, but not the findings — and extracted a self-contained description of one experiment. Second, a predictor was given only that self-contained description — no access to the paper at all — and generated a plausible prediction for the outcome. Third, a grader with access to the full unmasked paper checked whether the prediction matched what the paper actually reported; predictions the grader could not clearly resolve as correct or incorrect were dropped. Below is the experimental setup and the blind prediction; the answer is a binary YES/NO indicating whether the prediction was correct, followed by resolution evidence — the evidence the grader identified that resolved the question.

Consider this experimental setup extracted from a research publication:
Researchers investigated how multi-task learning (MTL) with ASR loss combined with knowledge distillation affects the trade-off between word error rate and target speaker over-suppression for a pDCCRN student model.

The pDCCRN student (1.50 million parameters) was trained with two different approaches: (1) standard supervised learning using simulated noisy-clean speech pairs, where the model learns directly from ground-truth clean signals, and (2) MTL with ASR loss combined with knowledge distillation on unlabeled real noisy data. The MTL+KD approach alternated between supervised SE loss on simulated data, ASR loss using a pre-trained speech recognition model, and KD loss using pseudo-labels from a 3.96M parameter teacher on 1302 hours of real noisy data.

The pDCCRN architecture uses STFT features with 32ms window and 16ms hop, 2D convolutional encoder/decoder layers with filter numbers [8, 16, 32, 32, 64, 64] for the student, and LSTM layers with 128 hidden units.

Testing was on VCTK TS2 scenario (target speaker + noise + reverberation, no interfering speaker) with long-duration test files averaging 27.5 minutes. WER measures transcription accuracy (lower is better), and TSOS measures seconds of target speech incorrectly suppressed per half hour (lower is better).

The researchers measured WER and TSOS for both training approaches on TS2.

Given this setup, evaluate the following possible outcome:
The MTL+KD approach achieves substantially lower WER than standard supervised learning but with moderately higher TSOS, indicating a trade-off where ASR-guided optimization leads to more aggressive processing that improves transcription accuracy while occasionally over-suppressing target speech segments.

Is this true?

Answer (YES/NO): NO